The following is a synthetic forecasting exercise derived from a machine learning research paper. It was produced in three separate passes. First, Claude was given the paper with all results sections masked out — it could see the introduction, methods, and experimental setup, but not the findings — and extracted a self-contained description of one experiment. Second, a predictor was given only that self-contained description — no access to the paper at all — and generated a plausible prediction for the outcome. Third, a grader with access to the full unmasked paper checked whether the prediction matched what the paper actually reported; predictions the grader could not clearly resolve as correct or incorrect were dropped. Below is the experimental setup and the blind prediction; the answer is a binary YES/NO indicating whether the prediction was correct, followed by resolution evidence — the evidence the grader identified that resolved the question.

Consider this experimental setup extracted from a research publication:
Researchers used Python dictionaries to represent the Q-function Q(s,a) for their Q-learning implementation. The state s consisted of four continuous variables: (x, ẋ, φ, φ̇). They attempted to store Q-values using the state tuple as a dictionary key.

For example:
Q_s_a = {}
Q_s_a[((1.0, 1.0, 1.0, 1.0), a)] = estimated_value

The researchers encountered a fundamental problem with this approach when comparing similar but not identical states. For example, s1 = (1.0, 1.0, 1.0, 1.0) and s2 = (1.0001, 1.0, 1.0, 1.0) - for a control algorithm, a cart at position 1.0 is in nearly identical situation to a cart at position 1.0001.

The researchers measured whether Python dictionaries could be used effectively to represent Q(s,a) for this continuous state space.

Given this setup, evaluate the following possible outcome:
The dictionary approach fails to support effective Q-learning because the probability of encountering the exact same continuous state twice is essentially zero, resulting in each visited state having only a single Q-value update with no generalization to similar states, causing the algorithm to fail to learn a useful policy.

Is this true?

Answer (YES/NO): YES